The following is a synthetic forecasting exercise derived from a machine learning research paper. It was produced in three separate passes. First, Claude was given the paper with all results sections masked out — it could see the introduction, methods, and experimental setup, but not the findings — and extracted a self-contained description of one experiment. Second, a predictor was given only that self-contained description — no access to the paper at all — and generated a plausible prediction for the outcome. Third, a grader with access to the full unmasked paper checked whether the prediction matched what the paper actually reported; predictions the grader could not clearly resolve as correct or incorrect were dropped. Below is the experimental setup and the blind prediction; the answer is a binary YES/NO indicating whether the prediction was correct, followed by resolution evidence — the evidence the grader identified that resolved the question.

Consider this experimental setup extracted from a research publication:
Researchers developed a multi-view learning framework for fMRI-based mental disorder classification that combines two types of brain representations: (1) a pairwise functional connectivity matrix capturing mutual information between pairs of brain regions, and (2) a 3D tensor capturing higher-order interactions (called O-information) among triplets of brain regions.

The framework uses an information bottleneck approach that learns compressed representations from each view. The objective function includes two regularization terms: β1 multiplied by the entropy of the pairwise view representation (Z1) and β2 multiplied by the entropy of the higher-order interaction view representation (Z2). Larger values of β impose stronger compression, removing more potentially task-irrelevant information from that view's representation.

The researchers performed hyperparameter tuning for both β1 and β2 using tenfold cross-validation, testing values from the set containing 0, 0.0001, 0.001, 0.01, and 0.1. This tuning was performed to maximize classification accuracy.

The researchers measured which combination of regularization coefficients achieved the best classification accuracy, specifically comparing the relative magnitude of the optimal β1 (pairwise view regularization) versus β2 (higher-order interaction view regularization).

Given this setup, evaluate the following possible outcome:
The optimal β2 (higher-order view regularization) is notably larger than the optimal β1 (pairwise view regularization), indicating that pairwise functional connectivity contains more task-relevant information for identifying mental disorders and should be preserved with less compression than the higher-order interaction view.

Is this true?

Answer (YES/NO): YES